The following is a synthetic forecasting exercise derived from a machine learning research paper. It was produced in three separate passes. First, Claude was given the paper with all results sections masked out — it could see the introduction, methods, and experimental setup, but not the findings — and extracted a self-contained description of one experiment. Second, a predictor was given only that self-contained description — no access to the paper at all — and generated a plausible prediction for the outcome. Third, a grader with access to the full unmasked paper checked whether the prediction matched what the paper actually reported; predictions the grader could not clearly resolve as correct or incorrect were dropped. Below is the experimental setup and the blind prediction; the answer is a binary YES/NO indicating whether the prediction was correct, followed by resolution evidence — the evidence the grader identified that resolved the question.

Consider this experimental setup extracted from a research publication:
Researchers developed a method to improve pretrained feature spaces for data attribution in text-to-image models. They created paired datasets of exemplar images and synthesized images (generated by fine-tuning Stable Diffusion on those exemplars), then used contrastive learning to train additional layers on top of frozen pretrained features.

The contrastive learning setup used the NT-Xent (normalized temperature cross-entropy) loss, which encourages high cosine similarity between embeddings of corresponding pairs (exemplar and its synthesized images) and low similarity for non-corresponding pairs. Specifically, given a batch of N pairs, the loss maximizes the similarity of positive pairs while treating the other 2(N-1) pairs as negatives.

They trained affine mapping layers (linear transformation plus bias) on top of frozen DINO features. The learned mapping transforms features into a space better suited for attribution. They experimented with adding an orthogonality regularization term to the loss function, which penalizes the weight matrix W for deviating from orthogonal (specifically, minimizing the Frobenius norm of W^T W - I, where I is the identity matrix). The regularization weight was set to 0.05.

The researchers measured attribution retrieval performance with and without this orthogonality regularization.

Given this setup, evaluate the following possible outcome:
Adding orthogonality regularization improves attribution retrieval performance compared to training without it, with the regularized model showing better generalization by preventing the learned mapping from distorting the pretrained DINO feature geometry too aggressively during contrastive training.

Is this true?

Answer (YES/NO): YES